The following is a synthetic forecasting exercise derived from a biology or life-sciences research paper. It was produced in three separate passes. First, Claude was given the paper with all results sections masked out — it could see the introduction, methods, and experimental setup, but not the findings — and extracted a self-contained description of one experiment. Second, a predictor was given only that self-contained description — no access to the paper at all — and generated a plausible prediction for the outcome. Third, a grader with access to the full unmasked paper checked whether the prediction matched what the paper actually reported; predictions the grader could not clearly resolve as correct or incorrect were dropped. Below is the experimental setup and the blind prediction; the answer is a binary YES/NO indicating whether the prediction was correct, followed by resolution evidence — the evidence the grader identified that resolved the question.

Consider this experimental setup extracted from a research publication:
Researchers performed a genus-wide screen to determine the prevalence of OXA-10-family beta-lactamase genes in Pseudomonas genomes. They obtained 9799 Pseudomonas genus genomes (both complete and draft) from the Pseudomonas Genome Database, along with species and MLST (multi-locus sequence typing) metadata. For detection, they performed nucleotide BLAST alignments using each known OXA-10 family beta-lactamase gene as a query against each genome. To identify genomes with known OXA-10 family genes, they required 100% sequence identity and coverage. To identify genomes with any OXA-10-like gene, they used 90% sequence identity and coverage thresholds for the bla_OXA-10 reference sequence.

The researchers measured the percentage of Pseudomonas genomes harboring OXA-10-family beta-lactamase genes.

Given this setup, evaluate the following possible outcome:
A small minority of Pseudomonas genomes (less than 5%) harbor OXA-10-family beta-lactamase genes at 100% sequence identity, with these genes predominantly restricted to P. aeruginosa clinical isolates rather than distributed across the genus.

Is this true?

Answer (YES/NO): NO